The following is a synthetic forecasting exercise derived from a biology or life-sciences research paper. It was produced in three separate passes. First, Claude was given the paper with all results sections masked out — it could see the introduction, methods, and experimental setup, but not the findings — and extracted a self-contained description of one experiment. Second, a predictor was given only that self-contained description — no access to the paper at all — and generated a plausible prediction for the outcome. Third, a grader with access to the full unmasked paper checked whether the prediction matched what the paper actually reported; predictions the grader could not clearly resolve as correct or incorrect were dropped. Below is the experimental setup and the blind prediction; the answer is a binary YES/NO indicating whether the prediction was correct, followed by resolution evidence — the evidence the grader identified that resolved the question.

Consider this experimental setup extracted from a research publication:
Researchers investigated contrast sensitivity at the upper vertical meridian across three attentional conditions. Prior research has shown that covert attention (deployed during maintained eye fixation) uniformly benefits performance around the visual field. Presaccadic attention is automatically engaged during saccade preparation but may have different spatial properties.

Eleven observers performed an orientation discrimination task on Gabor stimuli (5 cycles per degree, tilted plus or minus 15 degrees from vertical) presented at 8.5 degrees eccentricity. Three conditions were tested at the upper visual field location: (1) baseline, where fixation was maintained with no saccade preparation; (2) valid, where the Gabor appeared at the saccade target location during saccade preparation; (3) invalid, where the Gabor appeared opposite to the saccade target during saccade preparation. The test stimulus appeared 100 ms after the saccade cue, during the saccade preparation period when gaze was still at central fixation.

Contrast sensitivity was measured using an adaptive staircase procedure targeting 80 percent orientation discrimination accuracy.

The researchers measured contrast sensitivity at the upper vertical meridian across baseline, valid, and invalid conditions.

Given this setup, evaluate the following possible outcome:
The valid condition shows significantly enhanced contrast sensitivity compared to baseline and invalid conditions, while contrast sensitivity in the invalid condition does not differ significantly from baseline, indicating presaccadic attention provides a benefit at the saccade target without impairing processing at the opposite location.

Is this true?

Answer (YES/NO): NO